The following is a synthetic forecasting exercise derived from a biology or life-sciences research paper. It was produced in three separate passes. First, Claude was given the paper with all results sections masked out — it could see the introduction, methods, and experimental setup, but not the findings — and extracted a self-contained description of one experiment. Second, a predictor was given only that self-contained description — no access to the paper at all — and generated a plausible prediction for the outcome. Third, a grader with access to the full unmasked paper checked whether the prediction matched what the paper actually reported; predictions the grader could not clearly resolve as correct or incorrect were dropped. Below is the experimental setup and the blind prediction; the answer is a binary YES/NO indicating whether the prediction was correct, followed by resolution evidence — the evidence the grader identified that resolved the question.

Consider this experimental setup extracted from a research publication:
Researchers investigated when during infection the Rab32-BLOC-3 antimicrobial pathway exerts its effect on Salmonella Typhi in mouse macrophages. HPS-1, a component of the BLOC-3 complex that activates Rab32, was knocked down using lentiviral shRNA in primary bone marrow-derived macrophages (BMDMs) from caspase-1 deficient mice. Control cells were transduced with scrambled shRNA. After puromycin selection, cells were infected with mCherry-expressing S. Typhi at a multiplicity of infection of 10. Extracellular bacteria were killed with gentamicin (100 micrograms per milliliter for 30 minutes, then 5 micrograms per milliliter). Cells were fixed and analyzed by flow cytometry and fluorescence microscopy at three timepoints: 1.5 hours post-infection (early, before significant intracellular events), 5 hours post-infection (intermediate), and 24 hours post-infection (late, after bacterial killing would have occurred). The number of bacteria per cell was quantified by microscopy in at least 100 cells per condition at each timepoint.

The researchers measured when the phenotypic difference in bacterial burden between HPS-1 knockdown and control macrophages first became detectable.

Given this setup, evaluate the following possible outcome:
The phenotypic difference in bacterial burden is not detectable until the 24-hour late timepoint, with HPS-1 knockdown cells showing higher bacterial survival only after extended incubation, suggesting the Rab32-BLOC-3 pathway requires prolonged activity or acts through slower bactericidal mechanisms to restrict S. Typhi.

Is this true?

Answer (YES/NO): YES